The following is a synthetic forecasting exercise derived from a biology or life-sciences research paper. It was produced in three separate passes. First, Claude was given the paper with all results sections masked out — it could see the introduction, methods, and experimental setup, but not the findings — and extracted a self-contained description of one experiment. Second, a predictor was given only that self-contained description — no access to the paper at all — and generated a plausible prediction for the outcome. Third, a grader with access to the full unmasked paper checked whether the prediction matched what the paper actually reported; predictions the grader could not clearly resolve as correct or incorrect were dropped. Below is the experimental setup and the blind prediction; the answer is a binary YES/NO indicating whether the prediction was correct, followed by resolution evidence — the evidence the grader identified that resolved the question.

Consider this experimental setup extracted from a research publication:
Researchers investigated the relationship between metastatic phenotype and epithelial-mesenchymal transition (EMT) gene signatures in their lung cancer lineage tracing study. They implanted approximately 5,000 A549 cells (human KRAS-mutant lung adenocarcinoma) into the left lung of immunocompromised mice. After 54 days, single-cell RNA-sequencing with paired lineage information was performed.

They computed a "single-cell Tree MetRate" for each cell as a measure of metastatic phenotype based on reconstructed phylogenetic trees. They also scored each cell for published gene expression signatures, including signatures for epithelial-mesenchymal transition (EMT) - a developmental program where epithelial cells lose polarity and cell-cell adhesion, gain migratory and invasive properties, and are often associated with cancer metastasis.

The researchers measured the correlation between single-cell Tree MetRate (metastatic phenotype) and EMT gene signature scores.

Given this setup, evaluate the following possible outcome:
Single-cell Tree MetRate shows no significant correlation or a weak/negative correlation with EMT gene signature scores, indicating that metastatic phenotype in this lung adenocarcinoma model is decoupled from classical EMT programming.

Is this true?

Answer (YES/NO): NO